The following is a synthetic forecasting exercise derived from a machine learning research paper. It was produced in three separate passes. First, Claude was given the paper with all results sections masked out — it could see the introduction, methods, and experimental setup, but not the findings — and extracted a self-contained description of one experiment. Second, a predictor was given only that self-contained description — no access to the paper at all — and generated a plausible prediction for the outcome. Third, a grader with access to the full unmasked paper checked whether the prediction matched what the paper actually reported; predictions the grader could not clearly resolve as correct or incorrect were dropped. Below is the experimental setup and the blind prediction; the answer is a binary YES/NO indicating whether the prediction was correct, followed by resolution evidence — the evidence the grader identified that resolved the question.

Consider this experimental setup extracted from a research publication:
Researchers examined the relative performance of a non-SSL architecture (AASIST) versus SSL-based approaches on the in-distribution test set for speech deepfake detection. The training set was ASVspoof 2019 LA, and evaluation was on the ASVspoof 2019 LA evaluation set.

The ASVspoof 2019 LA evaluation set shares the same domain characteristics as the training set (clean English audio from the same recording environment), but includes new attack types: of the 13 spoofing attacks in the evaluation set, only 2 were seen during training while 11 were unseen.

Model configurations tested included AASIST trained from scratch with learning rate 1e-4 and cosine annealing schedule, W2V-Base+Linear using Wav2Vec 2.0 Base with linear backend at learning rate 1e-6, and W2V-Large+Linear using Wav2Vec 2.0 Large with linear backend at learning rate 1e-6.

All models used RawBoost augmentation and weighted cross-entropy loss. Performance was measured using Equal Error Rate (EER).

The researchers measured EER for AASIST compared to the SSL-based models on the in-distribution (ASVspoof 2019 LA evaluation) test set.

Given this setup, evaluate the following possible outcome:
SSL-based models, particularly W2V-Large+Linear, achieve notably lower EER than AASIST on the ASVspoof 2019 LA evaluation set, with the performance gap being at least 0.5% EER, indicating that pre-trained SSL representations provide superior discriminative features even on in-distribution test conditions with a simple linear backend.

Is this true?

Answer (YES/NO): YES